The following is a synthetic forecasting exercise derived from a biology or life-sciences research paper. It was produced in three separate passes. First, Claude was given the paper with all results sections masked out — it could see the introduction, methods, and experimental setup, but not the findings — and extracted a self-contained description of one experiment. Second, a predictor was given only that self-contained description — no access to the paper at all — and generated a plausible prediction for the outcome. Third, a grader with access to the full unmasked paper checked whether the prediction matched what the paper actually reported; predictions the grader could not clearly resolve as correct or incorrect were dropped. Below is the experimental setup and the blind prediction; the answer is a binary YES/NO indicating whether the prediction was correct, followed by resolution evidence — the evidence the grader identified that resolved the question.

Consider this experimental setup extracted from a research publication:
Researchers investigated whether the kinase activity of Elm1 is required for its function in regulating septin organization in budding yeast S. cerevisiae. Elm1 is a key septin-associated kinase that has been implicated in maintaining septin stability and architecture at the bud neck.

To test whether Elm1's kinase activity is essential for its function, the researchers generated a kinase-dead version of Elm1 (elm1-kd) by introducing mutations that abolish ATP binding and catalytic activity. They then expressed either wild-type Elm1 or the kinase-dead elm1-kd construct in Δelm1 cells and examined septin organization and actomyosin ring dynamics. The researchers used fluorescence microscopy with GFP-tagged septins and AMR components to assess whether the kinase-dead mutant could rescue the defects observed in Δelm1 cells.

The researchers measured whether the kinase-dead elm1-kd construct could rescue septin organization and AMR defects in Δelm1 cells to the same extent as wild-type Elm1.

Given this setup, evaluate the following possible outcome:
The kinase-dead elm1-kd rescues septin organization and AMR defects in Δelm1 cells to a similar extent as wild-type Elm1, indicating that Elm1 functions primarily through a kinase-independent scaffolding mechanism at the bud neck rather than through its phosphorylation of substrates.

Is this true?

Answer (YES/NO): YES